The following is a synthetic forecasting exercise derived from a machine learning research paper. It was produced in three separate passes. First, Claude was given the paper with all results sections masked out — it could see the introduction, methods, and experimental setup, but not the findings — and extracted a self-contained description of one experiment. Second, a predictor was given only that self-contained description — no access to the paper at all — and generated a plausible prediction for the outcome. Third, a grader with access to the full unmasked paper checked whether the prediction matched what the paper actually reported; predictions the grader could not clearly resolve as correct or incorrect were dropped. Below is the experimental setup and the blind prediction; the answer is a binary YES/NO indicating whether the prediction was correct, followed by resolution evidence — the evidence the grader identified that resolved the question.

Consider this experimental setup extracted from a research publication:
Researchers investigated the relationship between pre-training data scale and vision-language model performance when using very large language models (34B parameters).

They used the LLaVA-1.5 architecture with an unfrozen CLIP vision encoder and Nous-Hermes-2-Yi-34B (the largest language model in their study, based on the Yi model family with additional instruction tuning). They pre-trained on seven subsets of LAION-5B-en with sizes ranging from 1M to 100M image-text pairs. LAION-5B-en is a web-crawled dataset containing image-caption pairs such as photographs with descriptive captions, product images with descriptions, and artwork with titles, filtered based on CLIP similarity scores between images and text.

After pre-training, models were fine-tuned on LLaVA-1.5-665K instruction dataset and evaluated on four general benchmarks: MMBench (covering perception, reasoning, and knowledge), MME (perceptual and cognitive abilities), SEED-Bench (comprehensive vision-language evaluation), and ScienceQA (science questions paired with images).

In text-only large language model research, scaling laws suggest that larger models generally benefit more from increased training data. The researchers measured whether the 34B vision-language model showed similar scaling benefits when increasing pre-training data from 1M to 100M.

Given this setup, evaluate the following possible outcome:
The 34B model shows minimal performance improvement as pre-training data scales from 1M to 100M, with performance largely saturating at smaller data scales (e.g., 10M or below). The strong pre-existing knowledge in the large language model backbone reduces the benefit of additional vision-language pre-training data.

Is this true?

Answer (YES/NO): NO